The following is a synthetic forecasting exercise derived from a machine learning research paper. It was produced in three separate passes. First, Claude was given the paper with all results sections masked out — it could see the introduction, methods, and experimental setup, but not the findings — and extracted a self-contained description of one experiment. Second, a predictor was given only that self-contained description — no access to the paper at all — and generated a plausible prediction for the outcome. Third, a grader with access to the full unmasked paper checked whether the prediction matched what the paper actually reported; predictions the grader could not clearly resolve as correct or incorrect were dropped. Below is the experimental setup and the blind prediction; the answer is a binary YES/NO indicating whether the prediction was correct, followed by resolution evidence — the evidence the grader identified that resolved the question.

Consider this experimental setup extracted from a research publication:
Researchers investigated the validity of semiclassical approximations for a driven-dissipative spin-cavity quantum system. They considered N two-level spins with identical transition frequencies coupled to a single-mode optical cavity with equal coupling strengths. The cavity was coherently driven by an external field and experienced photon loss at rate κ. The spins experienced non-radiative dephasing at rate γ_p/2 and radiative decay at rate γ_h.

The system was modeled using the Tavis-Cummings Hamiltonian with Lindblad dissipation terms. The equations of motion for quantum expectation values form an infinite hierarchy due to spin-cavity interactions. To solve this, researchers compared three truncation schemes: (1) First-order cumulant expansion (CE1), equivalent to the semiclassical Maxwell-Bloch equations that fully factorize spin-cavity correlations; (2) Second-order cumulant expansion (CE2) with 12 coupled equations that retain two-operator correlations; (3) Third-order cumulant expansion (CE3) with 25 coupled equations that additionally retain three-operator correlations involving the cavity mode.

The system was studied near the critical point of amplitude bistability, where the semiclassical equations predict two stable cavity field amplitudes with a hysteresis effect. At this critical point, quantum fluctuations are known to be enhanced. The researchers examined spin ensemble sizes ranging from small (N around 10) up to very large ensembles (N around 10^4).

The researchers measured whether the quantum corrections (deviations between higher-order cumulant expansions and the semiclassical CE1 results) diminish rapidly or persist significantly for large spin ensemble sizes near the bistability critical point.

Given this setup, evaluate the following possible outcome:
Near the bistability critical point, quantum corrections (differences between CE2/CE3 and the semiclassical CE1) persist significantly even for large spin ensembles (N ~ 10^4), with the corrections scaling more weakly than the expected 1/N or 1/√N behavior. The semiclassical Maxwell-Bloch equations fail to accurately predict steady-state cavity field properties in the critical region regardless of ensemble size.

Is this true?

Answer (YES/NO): NO